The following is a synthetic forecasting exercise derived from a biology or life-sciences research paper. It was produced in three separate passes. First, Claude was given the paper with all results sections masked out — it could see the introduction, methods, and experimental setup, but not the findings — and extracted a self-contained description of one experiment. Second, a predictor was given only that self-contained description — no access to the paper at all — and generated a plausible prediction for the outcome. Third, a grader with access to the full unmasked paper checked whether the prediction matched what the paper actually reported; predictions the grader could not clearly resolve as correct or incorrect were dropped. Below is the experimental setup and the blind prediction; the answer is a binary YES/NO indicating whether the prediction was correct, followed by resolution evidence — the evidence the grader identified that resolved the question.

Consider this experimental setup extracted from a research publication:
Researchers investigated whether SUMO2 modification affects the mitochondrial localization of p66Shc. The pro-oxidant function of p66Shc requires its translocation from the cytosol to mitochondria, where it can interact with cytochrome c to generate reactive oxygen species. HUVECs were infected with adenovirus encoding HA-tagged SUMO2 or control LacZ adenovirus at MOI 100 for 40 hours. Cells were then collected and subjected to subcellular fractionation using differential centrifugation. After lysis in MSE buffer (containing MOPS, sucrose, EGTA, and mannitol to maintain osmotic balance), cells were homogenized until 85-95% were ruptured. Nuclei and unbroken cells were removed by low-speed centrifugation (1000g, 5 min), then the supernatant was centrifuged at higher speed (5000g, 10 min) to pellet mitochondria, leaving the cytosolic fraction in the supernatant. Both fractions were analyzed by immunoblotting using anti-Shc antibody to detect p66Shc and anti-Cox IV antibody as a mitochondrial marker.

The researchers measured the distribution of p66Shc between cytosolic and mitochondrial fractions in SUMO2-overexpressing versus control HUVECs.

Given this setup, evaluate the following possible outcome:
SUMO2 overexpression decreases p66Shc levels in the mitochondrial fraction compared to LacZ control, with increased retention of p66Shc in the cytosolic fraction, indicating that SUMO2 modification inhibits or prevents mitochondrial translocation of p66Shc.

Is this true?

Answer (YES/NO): NO